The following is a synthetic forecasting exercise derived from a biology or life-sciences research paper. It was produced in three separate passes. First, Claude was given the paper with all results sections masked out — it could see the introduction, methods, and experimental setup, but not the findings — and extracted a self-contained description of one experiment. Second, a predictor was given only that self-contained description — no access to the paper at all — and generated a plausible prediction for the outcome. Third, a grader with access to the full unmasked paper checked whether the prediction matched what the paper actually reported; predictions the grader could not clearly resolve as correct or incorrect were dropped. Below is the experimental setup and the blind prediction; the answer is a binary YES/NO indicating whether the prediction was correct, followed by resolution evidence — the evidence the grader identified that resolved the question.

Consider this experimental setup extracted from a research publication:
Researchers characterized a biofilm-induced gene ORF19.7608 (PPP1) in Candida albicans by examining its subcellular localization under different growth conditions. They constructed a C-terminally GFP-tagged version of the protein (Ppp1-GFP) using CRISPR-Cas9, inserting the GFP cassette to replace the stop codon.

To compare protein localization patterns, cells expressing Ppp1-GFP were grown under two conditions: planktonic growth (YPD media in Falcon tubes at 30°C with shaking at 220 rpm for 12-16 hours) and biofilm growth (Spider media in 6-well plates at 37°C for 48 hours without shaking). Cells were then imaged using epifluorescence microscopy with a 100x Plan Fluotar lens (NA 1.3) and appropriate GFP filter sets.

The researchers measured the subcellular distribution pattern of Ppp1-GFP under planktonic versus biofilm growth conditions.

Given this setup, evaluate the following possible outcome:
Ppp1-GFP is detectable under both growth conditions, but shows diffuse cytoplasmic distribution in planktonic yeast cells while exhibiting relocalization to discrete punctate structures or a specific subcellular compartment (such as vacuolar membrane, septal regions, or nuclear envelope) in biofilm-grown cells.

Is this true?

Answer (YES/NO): YES